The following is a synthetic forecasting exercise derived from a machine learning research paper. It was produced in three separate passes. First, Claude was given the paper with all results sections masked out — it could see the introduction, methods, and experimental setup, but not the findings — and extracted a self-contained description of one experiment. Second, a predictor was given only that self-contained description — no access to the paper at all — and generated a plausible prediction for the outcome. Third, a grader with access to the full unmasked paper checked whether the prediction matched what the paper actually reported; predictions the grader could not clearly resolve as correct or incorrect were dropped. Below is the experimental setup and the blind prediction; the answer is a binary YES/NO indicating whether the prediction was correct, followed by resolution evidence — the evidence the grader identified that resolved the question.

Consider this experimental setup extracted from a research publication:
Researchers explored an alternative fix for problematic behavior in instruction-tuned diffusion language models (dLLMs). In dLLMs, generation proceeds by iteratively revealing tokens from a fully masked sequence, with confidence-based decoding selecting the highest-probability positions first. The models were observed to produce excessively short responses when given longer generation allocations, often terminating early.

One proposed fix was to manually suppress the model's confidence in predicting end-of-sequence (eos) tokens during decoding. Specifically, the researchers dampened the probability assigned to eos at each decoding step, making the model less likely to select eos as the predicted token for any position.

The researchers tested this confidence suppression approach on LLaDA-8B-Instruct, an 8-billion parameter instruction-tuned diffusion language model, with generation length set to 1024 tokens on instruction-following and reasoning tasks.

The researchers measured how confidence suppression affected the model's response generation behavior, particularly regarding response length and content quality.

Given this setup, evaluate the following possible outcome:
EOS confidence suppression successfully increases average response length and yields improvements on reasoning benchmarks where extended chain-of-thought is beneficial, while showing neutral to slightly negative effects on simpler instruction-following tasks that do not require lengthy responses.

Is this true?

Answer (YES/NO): NO